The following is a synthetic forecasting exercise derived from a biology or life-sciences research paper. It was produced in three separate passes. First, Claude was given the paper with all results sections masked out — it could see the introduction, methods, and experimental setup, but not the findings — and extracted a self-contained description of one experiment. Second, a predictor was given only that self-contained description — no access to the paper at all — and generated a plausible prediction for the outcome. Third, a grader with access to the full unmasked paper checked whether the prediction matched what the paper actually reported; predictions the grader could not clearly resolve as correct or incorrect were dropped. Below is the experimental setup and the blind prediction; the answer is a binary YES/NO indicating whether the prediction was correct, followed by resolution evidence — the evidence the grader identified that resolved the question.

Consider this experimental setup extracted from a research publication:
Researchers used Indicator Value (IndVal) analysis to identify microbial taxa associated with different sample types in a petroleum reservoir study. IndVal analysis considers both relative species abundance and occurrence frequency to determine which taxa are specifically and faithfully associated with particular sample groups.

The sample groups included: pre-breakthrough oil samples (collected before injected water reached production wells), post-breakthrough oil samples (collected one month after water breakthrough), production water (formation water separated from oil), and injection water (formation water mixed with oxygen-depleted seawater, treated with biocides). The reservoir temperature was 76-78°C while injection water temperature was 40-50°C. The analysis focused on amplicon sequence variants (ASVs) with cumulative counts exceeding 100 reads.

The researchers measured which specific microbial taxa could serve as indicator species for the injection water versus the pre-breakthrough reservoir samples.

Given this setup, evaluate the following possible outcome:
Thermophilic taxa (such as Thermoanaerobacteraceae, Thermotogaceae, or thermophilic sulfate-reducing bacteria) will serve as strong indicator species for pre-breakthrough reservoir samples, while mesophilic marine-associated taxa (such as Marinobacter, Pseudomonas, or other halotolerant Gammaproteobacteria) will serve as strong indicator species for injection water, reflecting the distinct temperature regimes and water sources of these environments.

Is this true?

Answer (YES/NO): NO